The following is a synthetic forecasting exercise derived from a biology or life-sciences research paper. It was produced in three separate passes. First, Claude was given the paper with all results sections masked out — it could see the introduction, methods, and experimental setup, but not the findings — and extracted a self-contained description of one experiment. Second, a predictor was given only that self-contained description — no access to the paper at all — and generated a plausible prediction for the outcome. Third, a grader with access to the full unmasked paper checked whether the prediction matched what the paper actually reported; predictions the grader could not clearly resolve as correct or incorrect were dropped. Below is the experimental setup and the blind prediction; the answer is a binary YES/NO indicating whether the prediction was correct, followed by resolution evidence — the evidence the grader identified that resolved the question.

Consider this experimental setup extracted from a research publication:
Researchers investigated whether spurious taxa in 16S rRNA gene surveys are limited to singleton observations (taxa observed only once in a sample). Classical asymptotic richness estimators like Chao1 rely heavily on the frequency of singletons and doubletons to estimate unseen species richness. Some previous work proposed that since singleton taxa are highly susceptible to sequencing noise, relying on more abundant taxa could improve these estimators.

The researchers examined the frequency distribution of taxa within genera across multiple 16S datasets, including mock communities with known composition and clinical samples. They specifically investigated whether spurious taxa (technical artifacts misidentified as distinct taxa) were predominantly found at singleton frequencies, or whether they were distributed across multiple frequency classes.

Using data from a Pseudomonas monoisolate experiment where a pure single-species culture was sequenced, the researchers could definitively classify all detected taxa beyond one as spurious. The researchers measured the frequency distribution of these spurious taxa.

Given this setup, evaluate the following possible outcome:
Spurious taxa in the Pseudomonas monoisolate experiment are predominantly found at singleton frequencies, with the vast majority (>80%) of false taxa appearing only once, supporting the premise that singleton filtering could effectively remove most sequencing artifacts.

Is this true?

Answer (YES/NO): NO